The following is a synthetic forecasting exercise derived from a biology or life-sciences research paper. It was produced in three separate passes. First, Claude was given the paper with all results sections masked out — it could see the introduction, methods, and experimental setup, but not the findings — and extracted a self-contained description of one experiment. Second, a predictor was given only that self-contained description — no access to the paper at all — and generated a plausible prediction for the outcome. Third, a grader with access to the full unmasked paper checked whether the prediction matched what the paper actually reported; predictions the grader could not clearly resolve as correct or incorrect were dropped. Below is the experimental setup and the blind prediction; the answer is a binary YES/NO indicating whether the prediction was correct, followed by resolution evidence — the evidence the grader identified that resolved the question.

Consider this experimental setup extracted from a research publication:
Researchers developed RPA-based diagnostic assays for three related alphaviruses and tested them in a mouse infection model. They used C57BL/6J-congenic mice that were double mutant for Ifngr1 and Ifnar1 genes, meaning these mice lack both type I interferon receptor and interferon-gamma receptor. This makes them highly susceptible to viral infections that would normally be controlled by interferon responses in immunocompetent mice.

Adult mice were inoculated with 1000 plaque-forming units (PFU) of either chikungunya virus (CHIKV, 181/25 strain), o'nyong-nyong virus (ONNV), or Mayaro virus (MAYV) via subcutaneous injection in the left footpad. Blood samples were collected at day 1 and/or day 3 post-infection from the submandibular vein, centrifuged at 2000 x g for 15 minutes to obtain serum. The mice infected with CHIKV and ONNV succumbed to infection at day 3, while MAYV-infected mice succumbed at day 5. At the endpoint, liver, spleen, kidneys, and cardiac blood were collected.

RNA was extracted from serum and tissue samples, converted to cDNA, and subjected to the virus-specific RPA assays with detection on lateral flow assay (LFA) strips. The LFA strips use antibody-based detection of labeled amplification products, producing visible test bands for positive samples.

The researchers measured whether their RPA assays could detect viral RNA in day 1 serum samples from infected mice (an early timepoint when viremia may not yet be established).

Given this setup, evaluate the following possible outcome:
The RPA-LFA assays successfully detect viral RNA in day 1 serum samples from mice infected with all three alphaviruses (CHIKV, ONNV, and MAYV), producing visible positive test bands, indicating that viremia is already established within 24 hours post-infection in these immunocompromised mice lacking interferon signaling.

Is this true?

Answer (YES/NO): NO